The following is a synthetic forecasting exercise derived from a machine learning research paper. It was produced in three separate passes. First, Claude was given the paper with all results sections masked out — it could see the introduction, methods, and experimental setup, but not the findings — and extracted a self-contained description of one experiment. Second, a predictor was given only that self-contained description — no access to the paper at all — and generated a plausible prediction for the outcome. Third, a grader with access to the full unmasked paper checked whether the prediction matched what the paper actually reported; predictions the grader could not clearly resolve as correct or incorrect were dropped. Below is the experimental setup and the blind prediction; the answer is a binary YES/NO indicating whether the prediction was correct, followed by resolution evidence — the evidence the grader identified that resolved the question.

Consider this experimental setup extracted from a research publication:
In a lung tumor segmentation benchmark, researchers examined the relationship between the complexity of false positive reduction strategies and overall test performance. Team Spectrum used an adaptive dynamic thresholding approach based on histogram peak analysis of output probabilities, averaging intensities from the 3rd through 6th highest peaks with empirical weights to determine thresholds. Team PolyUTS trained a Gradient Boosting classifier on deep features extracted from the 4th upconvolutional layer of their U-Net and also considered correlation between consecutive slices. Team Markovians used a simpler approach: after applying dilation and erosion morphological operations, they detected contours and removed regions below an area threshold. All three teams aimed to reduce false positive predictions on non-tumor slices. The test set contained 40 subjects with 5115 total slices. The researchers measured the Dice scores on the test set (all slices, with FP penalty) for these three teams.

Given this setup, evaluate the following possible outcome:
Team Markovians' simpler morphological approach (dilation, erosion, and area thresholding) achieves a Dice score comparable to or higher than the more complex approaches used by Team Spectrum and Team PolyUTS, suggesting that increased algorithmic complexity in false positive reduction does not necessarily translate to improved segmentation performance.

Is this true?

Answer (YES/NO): NO